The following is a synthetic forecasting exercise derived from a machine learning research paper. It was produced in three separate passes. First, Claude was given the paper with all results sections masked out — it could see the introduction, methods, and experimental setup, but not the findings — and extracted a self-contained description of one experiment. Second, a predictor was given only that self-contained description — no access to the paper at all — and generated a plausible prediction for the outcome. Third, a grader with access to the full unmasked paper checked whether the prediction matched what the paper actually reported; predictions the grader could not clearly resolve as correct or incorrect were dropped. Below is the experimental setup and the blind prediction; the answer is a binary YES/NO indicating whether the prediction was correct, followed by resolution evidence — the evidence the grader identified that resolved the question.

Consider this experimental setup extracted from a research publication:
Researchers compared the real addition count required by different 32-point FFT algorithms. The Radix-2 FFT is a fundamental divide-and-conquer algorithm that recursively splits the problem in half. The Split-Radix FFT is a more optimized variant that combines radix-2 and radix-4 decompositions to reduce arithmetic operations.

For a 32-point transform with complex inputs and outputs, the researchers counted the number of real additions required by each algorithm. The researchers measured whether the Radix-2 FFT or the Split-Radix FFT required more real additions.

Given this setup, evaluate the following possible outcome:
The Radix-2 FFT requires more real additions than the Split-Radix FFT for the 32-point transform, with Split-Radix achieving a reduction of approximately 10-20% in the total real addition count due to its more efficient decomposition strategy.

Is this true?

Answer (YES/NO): NO